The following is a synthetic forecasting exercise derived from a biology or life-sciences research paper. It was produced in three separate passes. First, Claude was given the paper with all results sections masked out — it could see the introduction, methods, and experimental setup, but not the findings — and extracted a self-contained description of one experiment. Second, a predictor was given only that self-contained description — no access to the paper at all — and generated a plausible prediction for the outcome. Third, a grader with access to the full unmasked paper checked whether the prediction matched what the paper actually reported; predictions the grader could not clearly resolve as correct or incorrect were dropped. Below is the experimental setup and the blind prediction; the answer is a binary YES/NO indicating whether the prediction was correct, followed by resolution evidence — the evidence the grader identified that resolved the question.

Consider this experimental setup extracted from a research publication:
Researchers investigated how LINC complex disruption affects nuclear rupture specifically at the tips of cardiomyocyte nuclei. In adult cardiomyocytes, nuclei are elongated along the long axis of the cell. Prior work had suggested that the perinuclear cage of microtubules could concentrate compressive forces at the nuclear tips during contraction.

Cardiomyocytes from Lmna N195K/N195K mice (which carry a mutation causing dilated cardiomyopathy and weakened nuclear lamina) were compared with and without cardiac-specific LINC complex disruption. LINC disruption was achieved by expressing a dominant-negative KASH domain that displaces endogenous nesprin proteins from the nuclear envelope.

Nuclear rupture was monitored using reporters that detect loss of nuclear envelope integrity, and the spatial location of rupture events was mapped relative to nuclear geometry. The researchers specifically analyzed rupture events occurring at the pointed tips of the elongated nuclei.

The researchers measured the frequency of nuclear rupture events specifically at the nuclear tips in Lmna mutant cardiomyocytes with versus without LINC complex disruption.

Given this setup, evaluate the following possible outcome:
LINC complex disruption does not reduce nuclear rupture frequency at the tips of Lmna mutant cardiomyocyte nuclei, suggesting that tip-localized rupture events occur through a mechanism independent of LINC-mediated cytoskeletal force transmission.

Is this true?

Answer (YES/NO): NO